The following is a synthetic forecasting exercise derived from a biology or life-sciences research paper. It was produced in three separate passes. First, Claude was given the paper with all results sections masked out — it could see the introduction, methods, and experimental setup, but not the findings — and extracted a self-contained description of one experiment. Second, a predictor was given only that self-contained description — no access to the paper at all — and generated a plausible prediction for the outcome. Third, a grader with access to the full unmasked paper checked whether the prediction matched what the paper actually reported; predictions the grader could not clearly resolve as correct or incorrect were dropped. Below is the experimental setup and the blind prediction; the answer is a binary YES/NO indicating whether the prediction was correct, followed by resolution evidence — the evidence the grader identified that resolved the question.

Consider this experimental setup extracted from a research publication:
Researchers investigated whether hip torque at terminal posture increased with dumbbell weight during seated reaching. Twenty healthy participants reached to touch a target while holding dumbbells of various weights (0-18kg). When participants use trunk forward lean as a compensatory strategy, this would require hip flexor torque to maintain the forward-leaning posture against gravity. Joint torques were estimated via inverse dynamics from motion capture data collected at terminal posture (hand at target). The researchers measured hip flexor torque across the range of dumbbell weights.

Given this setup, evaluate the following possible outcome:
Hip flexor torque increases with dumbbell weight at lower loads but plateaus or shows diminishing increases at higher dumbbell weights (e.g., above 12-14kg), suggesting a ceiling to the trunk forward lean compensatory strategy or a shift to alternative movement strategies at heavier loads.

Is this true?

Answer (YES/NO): NO